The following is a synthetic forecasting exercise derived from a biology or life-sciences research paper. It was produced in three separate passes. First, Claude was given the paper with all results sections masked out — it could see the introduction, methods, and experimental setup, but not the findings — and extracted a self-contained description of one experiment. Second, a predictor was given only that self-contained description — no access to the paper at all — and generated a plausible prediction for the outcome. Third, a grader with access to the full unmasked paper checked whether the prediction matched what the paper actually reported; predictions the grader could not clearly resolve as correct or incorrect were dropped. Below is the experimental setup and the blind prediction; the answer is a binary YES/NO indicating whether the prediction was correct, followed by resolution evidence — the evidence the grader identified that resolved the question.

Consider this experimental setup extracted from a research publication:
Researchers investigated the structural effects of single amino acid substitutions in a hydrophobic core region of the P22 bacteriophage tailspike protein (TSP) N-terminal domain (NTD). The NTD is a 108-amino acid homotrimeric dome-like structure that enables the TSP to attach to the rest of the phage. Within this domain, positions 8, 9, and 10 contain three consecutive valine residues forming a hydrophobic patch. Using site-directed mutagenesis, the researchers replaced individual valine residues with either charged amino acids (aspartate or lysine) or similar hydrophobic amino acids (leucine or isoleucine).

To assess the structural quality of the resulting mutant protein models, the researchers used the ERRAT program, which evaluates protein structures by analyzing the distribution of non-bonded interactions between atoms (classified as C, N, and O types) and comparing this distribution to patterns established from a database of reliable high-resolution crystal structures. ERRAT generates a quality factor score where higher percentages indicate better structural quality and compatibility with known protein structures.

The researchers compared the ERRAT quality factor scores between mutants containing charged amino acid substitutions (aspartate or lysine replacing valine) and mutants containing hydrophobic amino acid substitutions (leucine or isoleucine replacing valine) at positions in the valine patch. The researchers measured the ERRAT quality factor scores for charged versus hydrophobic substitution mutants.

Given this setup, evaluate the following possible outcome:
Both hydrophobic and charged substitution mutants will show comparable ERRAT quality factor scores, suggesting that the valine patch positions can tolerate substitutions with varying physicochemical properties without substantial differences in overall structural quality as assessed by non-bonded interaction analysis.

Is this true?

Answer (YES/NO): NO